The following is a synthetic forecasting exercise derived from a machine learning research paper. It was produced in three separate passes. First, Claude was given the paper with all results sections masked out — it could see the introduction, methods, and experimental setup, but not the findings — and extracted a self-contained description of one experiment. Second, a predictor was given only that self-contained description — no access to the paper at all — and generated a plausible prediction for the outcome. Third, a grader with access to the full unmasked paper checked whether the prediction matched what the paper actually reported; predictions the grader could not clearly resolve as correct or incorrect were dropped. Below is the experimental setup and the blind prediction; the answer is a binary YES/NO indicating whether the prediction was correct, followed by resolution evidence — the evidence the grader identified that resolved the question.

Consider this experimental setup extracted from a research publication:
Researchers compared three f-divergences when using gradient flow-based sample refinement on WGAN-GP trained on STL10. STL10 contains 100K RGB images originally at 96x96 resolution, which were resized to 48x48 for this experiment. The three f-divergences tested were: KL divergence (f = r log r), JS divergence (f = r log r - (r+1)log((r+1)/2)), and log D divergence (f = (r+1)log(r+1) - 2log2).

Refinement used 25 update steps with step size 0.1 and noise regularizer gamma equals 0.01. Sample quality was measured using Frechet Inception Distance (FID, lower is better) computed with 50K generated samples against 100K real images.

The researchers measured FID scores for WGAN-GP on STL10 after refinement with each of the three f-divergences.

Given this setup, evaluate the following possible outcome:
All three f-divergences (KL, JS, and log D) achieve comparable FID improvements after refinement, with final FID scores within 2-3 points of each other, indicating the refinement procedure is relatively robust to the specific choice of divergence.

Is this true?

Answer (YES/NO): NO